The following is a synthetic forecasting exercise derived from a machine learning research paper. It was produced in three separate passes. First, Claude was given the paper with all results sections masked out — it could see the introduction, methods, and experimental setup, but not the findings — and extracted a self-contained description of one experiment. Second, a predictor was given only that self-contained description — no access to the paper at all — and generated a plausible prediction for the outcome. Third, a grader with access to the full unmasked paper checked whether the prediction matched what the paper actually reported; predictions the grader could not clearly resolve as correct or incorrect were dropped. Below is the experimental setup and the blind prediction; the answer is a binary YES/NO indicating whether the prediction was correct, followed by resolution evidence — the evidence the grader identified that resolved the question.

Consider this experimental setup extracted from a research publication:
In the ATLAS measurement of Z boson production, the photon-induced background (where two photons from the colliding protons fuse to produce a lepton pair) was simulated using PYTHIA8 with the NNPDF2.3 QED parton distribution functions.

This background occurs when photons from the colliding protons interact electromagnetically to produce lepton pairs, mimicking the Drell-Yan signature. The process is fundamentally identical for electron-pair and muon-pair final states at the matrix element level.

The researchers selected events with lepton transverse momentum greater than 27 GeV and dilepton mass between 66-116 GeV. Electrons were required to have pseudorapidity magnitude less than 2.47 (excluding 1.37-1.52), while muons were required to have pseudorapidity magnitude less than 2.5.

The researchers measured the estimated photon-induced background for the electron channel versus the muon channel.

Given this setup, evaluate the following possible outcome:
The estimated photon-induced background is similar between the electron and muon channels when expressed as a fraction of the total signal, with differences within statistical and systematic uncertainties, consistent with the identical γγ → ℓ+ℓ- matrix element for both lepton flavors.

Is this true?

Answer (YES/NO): NO